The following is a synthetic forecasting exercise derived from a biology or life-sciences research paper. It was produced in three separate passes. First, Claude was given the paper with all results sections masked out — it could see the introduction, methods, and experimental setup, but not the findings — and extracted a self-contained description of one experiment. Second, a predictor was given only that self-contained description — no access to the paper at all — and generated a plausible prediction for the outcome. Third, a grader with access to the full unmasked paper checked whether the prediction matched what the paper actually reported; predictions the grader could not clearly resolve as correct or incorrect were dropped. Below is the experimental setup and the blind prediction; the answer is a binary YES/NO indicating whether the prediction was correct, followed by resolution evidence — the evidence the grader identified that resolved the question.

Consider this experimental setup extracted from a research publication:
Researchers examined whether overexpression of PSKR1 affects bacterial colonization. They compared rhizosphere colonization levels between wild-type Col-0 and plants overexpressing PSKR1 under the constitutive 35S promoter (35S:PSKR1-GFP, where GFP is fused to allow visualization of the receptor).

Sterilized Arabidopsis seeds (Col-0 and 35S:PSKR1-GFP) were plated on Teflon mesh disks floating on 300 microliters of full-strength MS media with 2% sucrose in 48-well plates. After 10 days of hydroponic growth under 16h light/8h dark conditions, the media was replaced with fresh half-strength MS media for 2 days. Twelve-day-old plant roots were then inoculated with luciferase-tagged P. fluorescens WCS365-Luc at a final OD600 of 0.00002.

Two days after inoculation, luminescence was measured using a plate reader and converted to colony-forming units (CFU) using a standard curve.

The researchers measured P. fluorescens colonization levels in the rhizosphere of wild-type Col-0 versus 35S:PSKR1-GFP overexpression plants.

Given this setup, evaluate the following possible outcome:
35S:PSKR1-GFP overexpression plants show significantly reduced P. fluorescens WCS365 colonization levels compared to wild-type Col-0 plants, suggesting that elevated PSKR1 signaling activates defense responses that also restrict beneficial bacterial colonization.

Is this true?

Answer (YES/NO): NO